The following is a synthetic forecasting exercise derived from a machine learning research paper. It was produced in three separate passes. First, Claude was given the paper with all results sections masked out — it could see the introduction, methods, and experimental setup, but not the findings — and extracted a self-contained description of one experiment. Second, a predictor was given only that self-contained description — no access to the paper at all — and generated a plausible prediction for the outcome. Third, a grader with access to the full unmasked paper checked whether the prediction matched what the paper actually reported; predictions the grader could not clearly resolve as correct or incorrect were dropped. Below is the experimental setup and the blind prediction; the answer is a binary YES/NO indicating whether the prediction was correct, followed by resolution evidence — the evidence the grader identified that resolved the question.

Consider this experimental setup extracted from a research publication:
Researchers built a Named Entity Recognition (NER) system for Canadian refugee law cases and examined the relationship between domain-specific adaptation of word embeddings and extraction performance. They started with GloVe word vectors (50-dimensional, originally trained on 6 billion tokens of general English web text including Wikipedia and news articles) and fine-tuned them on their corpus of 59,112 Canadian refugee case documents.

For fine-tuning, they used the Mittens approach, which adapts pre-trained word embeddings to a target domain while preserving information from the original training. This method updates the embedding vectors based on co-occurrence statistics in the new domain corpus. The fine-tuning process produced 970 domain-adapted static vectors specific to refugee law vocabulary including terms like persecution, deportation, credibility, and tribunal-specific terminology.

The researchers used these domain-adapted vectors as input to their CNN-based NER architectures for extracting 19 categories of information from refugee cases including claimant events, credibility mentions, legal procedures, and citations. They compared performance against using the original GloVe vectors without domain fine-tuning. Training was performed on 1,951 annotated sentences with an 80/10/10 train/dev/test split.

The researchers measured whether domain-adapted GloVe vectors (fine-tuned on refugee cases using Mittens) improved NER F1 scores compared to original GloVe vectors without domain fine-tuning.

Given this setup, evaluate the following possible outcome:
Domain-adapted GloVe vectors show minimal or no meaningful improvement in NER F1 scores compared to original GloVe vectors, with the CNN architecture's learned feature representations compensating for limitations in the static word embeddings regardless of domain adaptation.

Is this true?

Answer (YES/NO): NO